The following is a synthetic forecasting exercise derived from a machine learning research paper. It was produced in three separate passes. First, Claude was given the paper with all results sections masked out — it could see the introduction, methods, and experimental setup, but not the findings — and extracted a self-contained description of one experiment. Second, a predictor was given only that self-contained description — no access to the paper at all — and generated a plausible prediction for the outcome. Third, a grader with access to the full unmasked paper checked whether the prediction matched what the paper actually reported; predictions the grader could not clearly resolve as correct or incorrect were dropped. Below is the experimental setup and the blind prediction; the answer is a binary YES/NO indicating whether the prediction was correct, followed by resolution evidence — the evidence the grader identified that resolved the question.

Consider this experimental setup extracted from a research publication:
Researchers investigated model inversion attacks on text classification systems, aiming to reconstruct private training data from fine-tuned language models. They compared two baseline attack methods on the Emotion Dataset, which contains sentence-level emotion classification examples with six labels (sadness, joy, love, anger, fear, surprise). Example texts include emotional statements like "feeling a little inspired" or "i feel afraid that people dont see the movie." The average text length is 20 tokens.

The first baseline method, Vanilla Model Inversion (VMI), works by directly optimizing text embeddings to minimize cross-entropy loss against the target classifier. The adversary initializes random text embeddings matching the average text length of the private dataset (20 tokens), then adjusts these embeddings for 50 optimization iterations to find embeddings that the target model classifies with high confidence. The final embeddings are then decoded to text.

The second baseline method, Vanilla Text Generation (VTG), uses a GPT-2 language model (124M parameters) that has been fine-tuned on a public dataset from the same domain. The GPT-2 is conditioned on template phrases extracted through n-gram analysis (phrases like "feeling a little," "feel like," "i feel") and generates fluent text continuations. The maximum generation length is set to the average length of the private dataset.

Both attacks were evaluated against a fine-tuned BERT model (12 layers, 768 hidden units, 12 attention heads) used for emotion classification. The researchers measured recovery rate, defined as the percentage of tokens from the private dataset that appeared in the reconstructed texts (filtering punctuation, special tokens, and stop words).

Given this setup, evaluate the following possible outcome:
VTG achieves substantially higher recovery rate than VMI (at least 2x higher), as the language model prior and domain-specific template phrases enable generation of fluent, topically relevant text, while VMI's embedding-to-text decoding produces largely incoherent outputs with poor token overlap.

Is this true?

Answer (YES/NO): NO